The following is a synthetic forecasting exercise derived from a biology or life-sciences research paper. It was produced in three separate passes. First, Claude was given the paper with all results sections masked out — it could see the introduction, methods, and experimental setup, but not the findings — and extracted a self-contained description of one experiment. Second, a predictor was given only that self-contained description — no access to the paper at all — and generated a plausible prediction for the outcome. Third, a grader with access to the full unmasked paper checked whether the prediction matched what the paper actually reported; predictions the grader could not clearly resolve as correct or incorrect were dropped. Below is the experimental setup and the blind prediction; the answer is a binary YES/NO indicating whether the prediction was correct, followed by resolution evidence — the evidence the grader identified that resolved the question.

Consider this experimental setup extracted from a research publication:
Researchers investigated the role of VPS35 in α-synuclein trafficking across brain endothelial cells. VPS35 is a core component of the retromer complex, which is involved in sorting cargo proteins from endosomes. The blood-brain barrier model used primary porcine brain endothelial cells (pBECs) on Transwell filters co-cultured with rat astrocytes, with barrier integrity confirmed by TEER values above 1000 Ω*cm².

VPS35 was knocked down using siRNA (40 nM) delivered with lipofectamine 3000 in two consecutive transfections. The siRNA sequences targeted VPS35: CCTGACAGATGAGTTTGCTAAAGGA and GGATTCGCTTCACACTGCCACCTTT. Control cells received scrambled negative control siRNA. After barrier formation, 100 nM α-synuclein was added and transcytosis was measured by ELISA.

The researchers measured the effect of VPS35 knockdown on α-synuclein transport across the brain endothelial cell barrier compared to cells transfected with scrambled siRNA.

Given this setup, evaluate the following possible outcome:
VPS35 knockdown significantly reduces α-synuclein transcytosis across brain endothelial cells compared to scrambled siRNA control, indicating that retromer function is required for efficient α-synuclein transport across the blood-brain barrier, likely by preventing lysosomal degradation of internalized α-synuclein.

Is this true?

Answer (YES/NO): NO